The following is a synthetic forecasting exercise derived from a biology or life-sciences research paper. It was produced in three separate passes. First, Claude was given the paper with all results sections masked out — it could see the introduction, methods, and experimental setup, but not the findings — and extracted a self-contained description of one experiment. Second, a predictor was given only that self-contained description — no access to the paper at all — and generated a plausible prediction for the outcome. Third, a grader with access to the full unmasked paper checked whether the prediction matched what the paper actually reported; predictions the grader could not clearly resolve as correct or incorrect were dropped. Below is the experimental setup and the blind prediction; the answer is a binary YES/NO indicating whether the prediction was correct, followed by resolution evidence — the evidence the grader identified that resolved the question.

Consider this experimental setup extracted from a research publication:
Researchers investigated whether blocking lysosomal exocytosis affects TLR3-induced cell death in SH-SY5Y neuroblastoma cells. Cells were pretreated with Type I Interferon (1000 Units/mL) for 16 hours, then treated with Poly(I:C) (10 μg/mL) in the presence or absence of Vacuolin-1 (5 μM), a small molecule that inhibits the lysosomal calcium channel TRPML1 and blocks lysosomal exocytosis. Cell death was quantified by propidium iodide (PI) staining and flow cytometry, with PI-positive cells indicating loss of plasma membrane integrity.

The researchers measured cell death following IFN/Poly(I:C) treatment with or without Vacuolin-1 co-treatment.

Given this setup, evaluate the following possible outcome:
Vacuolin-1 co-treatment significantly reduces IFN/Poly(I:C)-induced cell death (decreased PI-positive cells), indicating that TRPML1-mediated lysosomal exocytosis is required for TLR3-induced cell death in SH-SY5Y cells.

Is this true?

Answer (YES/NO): YES